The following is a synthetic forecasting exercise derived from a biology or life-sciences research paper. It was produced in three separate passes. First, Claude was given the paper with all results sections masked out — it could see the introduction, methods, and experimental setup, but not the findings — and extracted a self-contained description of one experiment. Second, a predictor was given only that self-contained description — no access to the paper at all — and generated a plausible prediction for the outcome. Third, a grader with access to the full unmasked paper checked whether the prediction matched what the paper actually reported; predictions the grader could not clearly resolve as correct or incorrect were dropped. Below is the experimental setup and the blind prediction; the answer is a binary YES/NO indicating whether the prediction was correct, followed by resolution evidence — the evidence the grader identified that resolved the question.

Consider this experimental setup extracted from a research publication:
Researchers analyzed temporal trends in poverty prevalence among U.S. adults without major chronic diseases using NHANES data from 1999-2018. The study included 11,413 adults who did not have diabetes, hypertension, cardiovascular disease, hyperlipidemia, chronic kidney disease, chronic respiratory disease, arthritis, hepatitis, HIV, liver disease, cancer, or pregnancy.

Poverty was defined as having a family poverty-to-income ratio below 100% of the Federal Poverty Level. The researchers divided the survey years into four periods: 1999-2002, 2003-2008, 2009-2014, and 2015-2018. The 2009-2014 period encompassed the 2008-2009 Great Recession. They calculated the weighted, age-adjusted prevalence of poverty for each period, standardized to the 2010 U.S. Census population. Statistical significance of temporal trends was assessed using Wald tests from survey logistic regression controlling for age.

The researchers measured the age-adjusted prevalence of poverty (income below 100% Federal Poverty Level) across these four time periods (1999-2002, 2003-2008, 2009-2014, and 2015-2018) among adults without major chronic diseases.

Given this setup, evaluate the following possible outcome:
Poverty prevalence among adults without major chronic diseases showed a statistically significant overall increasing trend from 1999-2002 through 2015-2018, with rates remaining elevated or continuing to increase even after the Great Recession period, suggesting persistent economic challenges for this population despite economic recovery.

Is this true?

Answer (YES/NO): NO